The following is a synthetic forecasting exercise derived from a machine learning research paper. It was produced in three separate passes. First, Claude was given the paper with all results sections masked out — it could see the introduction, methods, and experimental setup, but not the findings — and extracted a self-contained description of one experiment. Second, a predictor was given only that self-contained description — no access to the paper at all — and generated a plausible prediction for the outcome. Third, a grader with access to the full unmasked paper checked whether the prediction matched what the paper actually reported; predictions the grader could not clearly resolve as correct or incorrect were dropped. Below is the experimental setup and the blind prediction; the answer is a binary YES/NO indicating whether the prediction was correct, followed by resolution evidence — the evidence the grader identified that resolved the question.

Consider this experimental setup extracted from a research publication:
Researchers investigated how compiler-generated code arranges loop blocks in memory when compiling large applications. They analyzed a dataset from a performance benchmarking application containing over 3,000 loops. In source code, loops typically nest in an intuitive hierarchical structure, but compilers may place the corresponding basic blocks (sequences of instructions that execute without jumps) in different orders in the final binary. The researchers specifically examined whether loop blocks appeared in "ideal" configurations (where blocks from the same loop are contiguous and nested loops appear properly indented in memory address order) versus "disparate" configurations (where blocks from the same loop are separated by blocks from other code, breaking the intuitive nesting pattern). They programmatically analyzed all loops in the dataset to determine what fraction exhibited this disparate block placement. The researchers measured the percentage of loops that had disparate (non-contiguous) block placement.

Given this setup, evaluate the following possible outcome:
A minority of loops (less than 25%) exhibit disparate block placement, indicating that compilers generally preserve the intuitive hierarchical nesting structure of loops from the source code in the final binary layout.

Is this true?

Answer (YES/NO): YES